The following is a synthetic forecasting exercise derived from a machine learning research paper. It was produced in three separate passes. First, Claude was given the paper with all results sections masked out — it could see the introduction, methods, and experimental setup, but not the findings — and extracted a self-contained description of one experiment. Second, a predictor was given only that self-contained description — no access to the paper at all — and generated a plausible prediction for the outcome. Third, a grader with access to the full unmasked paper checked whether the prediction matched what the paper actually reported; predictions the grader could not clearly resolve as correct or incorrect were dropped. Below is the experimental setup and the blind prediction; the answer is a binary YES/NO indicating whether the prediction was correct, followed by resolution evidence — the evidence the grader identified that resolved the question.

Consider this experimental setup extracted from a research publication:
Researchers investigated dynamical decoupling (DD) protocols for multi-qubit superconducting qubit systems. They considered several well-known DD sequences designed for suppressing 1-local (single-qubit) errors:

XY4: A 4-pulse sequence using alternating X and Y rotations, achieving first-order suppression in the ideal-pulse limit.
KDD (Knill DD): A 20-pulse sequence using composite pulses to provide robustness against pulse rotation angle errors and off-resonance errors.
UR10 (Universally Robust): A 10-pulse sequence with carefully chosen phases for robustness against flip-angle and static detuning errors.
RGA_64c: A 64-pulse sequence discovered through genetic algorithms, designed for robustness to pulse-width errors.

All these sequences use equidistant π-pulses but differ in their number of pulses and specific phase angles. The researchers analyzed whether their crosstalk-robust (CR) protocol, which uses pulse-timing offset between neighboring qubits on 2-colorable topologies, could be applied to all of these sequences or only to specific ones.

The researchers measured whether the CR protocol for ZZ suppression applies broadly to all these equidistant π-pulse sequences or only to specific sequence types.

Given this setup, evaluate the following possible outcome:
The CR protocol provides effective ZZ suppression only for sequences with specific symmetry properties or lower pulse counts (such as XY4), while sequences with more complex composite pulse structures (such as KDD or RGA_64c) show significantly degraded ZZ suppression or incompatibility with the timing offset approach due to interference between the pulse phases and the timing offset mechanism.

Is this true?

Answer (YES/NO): NO